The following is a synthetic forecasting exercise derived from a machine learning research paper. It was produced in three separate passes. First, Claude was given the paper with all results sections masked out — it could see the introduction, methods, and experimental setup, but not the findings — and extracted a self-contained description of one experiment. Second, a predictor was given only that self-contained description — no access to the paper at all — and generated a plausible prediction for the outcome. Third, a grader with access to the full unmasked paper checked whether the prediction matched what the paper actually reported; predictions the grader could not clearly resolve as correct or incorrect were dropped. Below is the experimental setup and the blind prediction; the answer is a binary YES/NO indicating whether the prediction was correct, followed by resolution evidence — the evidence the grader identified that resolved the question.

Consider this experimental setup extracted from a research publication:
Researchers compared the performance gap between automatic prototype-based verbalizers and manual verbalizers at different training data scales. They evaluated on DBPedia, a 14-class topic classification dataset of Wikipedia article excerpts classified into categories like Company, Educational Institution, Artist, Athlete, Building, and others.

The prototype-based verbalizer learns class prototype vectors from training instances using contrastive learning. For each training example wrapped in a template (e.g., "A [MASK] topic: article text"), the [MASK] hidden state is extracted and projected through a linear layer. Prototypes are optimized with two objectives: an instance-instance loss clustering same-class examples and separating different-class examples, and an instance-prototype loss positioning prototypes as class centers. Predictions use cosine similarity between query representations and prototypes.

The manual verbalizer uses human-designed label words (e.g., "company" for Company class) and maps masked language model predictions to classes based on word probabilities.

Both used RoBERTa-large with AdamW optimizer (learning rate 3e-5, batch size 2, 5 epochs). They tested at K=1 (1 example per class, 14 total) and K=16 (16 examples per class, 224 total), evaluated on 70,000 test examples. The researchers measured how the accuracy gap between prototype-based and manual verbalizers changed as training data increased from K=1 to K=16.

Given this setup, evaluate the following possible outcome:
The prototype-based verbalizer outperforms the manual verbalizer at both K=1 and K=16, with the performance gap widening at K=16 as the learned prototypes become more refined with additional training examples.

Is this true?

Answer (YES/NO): NO